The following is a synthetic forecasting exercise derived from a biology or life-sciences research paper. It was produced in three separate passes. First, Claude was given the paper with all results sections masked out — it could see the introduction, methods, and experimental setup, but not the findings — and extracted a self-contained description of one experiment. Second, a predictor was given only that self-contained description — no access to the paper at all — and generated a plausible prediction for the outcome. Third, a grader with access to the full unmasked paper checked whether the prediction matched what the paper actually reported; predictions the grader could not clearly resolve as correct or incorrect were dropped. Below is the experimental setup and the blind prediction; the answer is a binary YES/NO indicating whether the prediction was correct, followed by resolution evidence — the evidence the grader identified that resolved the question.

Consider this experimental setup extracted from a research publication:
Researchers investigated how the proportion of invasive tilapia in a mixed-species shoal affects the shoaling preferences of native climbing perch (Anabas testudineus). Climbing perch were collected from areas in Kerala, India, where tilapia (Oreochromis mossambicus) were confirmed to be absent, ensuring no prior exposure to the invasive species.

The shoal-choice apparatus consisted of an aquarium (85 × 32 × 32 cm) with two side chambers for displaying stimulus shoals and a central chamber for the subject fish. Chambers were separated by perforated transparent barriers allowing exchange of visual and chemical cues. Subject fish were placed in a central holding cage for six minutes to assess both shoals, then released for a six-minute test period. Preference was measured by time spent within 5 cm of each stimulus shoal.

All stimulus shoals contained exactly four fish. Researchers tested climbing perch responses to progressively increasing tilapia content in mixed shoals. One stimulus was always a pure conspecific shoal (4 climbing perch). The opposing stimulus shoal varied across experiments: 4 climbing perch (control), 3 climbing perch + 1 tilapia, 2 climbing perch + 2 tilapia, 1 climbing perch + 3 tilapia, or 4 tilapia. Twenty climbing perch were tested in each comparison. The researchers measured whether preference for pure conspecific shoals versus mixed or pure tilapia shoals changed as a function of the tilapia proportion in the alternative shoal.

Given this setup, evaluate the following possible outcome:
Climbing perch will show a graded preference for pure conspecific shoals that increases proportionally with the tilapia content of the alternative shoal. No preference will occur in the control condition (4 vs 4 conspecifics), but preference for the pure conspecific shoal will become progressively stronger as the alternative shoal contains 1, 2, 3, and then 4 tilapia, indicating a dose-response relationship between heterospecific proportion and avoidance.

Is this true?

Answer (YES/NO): NO